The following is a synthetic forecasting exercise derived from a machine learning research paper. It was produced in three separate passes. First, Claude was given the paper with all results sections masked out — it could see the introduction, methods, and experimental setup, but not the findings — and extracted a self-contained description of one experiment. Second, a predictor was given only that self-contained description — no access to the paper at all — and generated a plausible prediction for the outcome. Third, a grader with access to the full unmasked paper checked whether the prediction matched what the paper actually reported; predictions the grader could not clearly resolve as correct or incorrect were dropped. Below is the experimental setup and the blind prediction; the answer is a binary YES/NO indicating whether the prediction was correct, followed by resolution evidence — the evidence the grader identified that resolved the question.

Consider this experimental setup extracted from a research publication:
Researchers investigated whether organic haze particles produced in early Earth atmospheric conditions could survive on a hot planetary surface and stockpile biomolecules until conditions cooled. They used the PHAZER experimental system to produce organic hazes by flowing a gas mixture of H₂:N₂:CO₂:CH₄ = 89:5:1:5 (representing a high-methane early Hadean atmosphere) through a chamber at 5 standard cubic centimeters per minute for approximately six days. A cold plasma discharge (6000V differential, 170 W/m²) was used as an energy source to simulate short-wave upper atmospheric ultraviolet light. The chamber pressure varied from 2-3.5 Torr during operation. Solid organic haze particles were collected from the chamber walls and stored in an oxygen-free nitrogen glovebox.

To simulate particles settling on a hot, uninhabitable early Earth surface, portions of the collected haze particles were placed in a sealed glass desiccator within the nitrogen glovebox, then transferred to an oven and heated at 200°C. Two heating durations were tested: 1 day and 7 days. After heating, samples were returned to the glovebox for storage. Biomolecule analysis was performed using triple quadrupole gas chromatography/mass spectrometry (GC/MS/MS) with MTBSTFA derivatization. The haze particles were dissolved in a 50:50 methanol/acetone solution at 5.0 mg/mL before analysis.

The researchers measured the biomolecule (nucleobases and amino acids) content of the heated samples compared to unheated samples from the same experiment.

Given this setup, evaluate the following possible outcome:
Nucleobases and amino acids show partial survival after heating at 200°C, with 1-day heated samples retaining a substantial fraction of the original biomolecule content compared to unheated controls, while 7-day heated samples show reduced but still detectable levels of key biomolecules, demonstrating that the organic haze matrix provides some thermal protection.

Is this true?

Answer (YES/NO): NO